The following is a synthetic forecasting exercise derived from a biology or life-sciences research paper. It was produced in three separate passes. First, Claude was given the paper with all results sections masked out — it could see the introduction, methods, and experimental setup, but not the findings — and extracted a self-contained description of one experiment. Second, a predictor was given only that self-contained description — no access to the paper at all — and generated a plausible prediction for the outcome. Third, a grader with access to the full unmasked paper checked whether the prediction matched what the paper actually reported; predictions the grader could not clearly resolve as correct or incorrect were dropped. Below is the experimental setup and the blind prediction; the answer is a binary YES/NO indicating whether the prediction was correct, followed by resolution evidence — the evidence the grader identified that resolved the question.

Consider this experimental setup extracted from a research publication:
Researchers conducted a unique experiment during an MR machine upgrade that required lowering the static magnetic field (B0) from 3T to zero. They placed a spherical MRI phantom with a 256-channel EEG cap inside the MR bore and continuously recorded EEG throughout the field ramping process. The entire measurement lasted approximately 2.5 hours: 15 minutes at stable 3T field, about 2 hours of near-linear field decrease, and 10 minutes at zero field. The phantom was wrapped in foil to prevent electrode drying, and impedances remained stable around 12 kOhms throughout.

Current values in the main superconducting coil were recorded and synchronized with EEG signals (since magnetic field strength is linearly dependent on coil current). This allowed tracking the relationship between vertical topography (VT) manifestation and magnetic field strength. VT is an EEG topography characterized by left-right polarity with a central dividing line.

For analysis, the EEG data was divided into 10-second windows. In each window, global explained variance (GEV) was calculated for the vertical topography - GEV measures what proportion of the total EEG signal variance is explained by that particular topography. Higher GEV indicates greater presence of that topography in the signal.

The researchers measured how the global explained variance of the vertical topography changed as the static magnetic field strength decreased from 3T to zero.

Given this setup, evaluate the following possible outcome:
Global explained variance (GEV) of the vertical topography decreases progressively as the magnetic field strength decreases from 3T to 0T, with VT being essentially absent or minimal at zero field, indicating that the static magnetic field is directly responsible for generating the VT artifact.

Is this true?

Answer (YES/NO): YES